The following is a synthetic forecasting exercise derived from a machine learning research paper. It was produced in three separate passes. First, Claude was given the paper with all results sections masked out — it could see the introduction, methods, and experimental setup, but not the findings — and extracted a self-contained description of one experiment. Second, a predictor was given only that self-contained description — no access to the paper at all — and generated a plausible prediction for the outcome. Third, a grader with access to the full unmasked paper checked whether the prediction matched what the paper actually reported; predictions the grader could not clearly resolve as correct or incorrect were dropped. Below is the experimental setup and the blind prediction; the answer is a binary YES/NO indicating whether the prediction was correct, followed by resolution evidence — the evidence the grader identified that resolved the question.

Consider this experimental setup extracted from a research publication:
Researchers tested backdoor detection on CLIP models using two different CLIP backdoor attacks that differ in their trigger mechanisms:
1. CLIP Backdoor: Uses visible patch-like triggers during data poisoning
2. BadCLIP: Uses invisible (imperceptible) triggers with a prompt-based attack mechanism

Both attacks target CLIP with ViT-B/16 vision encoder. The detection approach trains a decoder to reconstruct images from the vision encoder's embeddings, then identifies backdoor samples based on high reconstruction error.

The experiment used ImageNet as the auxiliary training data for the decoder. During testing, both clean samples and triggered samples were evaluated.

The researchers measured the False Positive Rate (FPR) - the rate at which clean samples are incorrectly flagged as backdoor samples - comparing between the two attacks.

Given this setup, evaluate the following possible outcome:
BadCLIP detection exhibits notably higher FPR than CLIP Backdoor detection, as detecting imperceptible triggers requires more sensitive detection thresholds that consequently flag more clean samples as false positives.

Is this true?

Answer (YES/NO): YES